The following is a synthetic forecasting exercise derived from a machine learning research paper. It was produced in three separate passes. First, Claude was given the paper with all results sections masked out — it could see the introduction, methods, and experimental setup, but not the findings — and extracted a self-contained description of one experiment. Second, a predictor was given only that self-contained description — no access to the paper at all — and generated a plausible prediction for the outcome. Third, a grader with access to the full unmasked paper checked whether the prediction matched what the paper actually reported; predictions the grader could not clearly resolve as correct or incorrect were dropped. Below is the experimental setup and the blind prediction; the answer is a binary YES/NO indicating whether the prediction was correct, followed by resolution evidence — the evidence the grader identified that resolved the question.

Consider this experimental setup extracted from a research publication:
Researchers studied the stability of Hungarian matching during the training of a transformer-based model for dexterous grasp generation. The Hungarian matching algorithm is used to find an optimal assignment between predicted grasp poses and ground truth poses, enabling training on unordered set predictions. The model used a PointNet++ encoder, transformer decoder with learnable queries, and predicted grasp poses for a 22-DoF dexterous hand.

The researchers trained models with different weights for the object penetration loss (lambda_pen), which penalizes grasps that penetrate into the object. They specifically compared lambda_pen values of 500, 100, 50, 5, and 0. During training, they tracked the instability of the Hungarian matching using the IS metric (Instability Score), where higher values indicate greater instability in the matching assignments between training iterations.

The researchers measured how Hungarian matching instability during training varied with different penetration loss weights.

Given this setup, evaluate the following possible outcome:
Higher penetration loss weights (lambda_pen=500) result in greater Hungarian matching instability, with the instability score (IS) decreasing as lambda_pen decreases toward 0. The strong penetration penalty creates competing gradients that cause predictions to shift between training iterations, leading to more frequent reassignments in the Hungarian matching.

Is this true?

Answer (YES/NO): YES